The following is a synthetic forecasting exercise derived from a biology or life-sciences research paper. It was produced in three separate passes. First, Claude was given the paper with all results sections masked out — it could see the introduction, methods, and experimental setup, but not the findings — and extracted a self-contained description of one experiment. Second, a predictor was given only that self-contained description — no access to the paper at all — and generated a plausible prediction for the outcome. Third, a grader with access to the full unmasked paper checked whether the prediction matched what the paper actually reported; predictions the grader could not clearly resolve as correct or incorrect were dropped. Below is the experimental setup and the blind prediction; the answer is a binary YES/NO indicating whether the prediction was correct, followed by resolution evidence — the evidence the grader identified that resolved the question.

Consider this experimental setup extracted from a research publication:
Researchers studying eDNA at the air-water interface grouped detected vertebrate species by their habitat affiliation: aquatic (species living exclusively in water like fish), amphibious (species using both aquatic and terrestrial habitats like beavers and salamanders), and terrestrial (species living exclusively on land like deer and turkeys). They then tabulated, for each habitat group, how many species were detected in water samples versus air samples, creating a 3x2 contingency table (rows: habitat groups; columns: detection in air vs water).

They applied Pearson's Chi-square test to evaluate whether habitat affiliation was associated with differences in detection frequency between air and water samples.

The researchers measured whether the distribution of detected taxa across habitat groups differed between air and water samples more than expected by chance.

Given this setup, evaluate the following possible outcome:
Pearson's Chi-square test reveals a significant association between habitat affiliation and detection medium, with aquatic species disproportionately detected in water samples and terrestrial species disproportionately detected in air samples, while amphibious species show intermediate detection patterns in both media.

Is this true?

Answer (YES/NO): NO